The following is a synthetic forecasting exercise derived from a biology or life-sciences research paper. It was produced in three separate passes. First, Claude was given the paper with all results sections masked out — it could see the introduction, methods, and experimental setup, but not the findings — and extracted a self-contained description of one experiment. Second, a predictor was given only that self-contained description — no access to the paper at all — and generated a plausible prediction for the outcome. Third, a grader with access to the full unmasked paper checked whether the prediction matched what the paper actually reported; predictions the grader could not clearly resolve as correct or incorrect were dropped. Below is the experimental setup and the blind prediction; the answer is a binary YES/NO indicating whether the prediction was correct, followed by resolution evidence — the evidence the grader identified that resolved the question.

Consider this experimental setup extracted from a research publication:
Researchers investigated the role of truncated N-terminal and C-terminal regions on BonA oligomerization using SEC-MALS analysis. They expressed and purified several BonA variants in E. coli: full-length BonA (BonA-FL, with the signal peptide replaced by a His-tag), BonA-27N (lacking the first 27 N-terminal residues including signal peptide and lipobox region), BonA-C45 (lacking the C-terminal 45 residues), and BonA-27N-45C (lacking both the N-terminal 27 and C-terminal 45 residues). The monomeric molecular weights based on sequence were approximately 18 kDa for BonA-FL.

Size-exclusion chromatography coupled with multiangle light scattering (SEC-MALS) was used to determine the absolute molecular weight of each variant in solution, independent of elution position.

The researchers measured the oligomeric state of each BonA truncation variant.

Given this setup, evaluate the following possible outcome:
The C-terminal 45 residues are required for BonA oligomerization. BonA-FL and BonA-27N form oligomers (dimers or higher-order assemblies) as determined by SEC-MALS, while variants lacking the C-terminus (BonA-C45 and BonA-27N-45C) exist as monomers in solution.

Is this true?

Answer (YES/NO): NO